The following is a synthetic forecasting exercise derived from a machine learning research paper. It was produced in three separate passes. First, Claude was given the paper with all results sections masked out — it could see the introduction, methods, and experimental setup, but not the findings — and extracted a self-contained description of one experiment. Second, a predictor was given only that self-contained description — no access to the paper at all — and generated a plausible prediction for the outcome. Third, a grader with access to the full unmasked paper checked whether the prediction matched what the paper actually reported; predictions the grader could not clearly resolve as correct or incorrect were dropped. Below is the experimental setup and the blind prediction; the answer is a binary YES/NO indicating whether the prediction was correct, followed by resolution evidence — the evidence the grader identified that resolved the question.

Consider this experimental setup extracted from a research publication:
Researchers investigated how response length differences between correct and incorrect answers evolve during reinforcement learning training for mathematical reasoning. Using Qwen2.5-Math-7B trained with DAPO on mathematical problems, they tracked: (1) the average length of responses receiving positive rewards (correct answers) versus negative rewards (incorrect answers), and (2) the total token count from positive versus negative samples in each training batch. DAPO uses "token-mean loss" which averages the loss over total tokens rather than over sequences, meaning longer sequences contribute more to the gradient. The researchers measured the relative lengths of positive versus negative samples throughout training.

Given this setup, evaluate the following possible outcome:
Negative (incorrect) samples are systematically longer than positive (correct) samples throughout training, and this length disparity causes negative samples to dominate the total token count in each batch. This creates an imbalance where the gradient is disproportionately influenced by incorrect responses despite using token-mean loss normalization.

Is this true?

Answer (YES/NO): YES